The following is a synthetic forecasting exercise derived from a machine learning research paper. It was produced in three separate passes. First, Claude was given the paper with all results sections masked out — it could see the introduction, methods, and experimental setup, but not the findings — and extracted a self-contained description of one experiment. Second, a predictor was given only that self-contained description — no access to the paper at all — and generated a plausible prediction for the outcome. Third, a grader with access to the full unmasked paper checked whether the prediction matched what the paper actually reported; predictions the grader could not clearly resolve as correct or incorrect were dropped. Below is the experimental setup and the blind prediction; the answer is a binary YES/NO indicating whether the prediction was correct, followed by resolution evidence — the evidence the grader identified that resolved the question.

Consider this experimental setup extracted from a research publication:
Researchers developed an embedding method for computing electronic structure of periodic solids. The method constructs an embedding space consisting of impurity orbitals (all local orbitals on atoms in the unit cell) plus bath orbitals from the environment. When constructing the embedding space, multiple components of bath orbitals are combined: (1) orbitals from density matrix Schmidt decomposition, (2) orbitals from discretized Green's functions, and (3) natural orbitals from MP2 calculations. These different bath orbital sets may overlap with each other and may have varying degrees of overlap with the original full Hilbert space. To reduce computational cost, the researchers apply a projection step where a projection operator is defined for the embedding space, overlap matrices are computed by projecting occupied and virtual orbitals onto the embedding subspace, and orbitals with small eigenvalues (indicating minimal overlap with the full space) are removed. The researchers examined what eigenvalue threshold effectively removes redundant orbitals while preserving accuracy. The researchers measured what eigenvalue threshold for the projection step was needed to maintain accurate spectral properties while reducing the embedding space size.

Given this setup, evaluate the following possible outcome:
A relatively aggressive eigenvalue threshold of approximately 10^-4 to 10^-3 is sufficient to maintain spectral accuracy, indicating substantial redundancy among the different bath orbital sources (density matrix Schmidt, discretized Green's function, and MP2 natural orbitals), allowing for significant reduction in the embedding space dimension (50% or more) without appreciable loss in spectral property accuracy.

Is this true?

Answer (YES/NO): NO